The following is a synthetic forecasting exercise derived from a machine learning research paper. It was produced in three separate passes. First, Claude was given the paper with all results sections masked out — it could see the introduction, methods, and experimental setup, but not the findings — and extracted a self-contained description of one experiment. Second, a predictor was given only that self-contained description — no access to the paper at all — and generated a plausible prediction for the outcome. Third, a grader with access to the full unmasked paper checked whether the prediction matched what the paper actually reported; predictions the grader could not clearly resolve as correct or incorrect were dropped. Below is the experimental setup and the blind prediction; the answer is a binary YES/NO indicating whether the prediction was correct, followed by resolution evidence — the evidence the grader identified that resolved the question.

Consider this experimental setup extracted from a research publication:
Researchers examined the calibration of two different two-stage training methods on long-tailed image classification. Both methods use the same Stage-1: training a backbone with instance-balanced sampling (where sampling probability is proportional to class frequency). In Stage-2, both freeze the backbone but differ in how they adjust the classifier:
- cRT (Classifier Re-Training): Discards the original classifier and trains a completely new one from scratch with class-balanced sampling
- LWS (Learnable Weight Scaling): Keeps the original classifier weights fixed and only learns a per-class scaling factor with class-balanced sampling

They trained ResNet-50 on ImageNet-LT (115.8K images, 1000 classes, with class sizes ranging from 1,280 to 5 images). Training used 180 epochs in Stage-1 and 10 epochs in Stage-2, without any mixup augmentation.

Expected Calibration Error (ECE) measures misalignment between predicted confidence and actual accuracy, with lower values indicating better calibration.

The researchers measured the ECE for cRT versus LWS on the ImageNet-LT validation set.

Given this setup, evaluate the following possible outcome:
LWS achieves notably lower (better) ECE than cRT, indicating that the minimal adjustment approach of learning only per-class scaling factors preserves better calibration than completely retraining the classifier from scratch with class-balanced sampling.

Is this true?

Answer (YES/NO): YES